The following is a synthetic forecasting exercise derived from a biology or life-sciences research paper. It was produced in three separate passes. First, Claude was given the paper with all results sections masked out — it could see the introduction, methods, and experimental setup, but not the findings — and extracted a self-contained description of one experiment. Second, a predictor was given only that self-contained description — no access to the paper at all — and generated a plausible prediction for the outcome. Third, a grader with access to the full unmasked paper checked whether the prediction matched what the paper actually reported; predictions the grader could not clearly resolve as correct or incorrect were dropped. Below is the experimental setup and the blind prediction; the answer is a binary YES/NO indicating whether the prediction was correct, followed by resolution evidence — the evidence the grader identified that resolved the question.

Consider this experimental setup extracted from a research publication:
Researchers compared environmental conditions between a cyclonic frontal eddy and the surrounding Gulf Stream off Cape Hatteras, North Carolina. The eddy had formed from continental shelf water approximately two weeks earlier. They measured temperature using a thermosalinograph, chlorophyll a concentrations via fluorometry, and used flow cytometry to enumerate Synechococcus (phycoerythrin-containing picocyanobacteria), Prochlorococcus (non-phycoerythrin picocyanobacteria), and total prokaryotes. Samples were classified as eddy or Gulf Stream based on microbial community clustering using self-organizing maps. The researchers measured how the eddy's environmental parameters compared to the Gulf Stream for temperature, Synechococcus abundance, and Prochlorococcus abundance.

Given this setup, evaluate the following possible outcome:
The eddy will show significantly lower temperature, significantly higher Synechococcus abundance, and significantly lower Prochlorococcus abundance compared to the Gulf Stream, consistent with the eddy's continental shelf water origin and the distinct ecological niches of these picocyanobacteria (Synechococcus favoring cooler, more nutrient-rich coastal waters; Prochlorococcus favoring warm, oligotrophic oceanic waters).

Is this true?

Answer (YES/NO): NO